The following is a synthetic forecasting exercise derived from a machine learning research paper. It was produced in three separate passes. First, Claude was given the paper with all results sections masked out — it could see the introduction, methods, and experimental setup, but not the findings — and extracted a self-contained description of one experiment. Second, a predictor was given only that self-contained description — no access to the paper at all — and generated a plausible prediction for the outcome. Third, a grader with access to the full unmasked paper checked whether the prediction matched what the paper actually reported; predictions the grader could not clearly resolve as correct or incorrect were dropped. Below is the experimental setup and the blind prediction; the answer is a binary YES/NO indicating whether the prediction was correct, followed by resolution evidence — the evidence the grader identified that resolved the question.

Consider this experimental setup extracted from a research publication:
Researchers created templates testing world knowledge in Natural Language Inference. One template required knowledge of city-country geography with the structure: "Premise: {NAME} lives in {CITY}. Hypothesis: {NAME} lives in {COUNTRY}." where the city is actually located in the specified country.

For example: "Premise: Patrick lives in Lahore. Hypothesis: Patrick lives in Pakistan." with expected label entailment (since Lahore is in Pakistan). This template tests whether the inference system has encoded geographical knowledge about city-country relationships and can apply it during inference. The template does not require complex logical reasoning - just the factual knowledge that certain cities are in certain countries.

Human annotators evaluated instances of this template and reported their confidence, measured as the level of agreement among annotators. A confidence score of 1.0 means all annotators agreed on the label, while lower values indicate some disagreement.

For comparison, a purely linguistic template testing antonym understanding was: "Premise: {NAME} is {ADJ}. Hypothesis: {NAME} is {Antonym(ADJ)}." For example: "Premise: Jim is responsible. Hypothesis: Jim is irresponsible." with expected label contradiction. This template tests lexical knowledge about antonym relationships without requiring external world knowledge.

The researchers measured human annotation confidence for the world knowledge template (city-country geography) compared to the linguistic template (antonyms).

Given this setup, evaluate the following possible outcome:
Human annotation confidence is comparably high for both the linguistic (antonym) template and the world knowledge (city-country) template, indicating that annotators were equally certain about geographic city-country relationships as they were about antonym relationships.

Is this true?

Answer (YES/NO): NO